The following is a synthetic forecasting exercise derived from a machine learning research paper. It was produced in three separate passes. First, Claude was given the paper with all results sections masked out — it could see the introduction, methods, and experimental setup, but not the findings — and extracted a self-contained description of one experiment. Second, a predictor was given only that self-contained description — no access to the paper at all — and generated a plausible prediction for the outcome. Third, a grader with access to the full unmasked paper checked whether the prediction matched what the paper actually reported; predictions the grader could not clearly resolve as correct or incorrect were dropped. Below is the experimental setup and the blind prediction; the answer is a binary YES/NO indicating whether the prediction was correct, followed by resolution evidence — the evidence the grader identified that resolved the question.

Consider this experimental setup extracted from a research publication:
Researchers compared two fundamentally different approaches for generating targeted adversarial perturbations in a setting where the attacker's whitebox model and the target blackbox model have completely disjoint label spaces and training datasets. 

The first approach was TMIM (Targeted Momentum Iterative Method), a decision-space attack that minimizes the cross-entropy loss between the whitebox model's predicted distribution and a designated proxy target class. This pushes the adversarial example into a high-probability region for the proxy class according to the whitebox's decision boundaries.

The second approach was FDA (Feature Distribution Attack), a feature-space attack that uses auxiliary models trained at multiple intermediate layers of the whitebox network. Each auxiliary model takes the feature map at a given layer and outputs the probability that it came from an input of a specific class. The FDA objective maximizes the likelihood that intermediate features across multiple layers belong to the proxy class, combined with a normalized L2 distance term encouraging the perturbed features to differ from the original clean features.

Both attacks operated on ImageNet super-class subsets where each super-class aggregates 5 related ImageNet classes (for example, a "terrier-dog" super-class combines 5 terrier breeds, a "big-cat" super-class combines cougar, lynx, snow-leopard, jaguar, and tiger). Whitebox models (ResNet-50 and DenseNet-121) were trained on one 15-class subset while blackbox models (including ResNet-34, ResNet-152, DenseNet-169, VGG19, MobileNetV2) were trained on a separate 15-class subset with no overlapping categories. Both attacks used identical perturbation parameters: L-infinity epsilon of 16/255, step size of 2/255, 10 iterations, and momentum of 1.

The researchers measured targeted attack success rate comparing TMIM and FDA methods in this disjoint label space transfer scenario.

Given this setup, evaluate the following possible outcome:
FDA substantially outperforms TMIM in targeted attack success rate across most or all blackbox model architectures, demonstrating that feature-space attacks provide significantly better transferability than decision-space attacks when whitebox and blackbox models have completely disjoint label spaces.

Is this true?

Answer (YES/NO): YES